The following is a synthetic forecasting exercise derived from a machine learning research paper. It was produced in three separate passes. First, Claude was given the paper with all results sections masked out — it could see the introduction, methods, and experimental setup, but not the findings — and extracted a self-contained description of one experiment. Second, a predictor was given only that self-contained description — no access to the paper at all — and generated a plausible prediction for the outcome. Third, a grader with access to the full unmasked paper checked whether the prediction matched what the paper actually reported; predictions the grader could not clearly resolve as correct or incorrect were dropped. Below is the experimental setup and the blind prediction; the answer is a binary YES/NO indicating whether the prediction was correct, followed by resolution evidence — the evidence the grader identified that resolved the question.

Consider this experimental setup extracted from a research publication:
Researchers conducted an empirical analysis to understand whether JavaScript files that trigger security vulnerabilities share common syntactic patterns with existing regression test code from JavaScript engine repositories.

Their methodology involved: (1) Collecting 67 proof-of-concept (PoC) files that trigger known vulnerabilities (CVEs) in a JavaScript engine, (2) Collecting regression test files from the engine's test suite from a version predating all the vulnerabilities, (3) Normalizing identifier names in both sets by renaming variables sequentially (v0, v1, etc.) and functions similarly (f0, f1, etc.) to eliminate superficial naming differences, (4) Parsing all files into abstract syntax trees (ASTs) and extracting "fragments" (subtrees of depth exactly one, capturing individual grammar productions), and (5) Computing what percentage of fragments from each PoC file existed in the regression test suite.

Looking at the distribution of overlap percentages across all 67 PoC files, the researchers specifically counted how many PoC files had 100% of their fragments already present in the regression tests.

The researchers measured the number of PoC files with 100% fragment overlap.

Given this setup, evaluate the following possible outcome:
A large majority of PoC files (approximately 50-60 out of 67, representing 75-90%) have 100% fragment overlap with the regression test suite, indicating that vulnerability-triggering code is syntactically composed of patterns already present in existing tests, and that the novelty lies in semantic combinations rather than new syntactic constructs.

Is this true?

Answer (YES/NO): NO